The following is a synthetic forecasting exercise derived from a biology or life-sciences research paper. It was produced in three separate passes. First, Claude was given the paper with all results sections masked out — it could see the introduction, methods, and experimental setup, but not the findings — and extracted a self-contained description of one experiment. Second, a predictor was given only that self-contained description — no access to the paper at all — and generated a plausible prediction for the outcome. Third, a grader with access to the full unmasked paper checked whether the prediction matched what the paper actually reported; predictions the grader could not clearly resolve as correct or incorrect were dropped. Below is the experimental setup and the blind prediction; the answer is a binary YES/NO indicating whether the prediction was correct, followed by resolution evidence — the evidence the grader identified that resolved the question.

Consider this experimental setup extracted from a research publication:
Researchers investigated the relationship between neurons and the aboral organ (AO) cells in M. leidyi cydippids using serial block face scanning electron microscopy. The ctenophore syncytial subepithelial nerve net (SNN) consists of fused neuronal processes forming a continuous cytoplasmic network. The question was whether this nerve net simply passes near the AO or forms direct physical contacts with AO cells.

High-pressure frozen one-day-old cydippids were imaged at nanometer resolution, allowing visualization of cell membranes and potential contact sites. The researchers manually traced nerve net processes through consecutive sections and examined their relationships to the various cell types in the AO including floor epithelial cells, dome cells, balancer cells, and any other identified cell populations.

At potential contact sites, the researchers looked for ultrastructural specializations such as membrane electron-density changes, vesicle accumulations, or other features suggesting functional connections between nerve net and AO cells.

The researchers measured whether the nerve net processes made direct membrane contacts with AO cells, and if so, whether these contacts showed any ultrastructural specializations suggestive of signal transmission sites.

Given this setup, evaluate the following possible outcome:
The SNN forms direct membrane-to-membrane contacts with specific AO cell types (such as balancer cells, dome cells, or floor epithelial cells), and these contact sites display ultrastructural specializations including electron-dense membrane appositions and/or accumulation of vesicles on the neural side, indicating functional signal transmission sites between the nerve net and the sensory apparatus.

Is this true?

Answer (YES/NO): YES